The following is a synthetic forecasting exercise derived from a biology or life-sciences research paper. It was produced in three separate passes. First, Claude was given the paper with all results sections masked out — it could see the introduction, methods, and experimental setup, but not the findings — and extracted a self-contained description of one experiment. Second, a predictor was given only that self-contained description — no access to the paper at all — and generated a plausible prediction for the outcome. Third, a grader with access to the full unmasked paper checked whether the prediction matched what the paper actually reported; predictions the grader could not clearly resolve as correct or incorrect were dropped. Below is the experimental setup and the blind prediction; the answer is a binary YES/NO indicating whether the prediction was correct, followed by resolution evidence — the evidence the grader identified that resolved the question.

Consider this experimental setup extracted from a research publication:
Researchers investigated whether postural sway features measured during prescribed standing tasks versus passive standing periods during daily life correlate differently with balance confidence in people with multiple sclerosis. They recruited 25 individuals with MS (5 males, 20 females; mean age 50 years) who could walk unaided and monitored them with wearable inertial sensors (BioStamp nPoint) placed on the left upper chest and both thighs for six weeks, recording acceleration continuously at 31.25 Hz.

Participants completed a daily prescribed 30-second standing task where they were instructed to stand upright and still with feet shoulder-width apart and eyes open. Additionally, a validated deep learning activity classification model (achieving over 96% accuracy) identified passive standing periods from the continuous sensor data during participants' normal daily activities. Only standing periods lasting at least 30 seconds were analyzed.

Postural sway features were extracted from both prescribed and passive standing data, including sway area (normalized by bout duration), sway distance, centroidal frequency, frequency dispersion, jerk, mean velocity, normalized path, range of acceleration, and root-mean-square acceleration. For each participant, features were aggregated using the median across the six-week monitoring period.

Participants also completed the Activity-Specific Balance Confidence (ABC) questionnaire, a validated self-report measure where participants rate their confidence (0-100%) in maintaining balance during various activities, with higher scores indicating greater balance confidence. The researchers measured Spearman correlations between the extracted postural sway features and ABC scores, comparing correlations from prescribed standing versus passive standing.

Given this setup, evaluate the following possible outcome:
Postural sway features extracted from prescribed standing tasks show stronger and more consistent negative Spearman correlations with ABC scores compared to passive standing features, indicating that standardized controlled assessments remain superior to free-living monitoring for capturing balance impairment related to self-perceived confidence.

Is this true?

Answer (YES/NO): NO